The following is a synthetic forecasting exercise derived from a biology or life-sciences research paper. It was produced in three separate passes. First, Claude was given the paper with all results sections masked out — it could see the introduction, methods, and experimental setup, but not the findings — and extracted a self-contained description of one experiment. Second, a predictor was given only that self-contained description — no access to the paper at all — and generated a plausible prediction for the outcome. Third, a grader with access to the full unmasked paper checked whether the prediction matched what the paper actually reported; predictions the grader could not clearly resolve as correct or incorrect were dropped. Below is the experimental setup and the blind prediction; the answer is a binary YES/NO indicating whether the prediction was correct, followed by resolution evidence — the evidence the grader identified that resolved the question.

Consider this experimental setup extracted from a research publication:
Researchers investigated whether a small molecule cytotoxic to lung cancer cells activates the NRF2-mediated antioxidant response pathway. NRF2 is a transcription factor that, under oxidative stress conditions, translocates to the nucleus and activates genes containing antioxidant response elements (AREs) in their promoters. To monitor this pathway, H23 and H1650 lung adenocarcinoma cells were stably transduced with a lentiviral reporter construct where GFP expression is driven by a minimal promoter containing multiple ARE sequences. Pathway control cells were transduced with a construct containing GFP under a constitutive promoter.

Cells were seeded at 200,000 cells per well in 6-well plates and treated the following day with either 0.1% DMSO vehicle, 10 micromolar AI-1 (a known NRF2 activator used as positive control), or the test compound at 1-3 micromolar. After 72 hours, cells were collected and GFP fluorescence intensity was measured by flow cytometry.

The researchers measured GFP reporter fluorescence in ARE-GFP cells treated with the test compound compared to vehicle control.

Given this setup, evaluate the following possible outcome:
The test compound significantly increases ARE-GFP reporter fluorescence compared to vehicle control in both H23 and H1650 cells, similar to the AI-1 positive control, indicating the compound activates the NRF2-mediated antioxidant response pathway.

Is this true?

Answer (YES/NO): YES